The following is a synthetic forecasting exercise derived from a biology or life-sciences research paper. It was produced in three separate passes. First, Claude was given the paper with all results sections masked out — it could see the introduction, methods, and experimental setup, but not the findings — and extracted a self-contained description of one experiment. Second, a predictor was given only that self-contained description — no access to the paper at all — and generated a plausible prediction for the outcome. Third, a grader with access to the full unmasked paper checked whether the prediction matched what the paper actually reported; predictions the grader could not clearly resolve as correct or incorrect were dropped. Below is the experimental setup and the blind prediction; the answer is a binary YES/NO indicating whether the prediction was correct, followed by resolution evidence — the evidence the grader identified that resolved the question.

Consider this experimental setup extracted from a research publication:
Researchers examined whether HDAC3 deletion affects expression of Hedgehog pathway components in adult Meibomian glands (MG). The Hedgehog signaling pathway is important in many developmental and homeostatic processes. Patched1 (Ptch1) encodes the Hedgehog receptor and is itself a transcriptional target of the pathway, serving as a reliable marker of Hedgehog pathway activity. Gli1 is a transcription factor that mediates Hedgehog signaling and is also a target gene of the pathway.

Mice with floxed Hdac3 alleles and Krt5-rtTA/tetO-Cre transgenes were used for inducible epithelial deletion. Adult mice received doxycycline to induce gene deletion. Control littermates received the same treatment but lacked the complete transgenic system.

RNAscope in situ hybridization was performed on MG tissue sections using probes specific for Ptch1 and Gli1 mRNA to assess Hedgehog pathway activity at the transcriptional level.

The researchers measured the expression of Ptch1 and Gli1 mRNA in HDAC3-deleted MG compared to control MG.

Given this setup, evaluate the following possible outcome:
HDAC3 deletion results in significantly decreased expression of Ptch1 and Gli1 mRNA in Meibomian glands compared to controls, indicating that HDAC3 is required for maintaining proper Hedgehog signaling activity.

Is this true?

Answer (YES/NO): NO